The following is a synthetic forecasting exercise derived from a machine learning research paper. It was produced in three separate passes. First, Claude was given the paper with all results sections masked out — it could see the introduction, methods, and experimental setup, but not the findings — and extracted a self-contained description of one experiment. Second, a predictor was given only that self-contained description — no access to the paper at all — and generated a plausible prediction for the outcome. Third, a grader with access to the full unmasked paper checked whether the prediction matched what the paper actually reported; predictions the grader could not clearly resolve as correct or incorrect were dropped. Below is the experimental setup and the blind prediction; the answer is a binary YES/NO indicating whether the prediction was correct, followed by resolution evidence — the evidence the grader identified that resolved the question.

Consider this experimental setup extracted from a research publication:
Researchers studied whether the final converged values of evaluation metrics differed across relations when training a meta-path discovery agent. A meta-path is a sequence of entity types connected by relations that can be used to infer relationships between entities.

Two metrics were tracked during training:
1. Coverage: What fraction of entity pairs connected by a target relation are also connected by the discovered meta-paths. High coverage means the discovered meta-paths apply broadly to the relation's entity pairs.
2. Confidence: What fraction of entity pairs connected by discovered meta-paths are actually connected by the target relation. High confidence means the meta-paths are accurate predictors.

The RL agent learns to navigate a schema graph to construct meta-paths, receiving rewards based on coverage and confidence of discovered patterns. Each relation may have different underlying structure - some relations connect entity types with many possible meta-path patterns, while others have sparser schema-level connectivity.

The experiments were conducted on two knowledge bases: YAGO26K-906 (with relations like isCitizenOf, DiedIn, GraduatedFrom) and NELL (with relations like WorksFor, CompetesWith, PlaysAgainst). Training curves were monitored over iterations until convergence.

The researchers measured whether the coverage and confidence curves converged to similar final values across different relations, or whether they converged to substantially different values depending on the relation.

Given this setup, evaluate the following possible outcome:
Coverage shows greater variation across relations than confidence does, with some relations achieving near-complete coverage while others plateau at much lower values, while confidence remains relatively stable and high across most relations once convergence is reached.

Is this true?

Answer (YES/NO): NO